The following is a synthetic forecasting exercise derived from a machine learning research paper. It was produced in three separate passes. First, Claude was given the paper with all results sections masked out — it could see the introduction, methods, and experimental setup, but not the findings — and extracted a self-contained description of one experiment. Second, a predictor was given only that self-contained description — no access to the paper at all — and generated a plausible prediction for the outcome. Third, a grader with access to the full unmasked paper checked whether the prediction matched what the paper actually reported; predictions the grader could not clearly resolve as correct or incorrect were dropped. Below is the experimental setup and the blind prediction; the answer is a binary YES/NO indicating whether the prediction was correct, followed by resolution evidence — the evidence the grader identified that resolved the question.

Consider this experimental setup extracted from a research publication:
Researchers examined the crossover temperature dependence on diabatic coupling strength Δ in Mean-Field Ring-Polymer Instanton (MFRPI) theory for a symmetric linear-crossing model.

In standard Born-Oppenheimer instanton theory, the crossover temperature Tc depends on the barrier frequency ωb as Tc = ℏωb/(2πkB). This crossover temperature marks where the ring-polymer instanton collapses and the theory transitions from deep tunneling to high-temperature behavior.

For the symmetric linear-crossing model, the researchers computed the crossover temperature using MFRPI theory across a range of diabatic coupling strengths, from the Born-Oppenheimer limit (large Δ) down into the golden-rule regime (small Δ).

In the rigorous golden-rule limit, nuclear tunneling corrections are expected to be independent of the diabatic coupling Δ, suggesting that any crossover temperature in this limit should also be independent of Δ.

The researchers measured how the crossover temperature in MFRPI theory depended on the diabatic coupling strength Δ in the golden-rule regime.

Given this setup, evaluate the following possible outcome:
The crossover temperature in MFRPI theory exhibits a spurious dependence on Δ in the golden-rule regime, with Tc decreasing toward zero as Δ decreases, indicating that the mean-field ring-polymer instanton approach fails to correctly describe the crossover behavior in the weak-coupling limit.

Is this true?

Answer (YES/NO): NO